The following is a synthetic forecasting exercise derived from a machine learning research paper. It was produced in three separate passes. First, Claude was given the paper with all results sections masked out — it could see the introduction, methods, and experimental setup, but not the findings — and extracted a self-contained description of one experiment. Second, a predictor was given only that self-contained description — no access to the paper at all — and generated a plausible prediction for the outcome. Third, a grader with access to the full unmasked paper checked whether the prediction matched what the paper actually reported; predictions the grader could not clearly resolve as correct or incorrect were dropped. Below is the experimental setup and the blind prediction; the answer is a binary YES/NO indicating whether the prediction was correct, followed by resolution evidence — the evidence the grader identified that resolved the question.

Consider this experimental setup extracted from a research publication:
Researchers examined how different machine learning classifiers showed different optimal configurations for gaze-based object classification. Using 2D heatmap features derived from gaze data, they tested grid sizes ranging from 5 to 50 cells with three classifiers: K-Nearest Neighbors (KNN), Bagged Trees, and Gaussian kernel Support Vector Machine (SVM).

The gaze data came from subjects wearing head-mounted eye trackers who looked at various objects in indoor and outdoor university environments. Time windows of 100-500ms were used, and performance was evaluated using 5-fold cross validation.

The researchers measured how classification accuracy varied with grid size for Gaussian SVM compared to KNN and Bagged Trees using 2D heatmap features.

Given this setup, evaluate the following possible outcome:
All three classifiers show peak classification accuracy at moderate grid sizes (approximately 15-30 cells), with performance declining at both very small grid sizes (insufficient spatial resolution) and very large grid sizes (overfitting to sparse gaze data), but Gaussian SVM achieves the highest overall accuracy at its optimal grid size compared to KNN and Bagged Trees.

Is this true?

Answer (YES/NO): NO